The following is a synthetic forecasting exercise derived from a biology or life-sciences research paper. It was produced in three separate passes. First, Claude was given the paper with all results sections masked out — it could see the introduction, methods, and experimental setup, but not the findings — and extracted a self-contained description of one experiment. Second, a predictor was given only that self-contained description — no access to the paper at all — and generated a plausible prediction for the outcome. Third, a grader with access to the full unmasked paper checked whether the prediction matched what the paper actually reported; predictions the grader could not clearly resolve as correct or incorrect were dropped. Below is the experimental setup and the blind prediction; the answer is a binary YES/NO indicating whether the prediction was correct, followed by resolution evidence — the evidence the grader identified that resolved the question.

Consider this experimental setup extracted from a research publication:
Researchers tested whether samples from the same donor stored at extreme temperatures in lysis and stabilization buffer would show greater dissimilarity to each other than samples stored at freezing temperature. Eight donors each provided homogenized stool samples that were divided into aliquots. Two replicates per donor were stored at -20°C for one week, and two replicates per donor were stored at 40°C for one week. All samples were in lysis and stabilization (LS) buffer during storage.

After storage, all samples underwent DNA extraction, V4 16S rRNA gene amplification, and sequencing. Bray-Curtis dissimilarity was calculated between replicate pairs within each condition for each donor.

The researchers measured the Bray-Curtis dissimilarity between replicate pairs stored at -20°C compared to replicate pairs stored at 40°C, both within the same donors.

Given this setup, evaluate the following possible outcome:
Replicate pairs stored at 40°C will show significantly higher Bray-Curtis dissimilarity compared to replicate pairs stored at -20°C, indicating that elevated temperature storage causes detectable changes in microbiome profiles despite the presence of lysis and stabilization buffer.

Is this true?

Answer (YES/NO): NO